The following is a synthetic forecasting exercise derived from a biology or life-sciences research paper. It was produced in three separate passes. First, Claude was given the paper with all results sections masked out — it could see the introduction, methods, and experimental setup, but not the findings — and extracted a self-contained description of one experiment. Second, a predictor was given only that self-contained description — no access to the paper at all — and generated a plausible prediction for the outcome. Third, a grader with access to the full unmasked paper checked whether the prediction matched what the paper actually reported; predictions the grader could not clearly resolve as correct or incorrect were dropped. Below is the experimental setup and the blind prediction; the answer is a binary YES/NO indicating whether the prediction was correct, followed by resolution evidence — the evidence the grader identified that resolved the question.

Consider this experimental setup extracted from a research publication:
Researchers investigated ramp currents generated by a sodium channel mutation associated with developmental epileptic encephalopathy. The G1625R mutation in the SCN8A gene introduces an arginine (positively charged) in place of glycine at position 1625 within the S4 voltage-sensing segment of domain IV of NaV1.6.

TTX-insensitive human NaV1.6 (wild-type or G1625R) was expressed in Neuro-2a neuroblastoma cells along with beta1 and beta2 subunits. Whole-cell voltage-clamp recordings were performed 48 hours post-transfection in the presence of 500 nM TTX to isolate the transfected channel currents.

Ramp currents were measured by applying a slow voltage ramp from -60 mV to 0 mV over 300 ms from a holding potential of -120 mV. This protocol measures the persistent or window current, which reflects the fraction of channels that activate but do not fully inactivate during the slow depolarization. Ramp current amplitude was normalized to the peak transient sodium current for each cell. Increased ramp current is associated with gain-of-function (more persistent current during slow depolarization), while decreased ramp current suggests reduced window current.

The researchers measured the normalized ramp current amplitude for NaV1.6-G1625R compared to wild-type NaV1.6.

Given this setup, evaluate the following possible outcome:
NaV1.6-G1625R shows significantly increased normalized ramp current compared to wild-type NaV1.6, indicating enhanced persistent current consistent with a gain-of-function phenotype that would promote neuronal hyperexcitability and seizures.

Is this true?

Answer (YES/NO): NO